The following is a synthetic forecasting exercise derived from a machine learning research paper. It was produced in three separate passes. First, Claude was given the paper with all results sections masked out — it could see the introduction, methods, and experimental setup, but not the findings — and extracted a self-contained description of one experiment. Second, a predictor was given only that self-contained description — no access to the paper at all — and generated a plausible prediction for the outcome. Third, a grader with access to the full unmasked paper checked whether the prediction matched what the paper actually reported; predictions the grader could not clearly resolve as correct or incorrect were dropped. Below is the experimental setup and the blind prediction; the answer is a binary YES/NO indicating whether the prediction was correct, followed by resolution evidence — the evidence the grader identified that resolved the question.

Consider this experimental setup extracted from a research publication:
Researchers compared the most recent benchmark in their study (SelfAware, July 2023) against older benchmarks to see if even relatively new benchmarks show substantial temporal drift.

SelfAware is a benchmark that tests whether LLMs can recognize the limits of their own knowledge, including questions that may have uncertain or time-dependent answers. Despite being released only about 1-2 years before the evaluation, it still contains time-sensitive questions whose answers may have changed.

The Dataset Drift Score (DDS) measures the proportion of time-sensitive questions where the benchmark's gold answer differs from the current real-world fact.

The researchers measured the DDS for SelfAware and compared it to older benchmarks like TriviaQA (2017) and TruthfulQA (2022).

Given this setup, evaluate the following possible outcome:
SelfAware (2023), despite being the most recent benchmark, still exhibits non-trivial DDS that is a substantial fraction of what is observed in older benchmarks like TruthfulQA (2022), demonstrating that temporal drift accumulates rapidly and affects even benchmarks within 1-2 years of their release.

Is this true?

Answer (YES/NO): YES